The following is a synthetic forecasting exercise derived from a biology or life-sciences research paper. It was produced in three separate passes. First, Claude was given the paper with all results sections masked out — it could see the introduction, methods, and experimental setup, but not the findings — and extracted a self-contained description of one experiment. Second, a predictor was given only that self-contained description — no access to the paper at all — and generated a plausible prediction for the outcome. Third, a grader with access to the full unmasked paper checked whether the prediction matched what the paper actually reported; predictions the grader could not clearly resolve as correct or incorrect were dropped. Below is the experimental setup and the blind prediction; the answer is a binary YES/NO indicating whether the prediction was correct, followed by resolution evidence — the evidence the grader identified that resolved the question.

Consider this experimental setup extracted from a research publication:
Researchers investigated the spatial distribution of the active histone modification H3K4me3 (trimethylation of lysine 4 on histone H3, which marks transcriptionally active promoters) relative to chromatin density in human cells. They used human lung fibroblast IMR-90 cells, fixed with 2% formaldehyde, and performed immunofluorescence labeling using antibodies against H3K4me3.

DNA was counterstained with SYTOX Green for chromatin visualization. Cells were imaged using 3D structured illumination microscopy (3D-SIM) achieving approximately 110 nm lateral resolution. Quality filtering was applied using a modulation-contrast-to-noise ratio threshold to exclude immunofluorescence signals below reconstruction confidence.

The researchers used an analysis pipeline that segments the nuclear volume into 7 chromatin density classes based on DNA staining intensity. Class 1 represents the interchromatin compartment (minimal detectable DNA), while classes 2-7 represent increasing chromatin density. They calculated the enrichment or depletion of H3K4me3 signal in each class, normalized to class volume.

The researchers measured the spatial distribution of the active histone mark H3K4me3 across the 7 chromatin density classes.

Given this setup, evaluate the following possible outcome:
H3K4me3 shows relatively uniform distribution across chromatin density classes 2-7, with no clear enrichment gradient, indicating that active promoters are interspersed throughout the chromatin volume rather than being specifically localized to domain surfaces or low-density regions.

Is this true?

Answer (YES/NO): NO